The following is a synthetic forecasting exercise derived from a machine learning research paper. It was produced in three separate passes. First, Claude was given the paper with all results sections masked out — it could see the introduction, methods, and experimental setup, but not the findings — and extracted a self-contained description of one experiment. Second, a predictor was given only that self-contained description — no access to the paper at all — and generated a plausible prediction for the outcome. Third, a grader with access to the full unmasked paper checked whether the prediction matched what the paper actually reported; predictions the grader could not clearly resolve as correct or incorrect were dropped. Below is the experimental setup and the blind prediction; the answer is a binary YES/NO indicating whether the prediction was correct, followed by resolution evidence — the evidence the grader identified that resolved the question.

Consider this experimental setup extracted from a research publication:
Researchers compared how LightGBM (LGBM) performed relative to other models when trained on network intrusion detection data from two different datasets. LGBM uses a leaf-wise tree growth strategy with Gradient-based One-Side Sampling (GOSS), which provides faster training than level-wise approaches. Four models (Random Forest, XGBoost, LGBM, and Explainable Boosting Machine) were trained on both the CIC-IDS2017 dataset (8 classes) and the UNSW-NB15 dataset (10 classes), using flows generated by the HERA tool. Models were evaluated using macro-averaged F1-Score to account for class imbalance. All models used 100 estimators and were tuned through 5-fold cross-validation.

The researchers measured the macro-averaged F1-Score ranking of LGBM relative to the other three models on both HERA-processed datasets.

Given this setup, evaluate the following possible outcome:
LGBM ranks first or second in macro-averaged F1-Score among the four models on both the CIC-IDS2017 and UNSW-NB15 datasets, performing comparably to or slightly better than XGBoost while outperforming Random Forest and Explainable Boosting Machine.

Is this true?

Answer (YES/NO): NO